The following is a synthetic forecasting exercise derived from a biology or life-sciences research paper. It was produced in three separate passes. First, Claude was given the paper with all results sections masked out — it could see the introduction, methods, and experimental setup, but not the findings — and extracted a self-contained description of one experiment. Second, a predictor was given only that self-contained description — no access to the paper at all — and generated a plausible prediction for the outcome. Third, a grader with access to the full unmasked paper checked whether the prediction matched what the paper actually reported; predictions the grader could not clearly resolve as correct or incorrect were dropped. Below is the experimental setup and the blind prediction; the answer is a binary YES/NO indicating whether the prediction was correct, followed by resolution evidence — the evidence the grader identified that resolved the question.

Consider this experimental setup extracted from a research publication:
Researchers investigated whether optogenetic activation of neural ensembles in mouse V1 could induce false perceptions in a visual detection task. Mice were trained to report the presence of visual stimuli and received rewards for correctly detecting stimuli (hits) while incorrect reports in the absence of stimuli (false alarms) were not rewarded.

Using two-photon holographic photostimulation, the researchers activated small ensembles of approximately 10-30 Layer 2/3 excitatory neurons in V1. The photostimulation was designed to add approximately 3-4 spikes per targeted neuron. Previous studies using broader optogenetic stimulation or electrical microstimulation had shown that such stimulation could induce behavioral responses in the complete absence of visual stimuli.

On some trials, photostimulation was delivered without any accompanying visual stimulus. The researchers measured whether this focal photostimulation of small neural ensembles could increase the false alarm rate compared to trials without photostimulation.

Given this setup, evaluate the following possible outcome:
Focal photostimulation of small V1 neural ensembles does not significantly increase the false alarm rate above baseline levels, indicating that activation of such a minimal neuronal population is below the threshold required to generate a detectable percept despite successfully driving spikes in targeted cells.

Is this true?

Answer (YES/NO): YES